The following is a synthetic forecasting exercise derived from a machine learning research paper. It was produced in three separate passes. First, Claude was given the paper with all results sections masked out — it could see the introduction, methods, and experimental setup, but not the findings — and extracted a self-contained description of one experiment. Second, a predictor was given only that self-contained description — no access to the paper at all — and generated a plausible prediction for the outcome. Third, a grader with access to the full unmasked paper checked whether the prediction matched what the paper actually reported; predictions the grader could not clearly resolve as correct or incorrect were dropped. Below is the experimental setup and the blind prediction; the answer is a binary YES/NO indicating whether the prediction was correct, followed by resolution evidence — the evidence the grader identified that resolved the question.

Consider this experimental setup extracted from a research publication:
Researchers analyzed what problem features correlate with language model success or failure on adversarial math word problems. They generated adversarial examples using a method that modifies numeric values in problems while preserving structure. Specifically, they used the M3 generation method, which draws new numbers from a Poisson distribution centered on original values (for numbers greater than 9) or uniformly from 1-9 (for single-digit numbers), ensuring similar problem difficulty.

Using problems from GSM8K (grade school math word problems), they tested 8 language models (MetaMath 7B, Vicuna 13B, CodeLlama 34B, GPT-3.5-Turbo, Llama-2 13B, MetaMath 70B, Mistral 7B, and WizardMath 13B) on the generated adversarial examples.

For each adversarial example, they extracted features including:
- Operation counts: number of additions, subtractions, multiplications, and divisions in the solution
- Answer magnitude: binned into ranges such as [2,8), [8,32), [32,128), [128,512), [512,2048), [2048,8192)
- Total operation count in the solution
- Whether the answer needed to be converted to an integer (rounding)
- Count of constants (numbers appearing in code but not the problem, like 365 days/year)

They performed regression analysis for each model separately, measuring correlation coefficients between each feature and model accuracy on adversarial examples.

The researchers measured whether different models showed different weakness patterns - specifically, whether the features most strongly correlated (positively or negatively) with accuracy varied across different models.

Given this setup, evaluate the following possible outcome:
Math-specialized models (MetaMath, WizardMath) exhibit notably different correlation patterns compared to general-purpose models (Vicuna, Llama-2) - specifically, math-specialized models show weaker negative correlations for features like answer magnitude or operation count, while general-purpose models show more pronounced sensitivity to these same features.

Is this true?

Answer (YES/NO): NO